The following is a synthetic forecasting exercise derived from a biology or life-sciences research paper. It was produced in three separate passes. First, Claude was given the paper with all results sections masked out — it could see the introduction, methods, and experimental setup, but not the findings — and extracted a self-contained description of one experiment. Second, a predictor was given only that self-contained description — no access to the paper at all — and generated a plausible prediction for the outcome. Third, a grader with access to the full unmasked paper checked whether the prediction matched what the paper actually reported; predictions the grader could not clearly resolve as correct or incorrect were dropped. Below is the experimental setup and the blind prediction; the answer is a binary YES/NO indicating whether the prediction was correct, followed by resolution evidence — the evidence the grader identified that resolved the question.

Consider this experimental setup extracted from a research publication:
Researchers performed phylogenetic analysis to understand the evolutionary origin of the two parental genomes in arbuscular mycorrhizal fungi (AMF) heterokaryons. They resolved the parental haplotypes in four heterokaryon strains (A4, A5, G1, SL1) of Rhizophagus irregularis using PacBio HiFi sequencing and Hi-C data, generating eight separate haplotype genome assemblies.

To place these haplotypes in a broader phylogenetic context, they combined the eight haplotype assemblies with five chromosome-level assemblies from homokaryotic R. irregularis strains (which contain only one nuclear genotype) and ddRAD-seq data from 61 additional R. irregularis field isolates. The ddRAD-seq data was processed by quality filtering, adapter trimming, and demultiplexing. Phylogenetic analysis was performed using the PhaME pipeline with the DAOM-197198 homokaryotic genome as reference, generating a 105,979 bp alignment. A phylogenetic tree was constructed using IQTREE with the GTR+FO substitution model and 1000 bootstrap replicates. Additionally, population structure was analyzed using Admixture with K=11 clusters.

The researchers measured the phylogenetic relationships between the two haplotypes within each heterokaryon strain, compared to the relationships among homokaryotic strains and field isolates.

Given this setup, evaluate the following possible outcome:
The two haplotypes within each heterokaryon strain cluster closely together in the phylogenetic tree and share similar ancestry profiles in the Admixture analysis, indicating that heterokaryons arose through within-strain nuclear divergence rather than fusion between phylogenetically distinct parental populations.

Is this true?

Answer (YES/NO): NO